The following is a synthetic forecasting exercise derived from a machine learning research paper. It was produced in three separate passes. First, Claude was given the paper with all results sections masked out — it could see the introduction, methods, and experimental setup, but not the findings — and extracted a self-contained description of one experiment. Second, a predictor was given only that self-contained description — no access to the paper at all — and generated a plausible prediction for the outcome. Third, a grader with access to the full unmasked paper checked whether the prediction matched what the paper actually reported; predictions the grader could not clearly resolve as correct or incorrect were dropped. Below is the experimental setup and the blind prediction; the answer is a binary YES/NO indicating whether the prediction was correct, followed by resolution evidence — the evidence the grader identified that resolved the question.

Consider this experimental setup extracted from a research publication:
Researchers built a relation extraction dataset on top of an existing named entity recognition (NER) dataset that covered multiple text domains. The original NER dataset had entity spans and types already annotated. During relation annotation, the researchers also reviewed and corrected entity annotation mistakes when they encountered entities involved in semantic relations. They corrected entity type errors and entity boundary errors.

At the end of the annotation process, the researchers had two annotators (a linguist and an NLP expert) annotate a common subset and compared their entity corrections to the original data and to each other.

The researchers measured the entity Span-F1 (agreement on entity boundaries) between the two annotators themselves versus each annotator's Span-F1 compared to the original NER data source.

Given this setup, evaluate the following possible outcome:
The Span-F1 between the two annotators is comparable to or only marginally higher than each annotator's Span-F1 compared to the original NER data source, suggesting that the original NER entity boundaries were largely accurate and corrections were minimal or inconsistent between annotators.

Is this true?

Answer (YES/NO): NO